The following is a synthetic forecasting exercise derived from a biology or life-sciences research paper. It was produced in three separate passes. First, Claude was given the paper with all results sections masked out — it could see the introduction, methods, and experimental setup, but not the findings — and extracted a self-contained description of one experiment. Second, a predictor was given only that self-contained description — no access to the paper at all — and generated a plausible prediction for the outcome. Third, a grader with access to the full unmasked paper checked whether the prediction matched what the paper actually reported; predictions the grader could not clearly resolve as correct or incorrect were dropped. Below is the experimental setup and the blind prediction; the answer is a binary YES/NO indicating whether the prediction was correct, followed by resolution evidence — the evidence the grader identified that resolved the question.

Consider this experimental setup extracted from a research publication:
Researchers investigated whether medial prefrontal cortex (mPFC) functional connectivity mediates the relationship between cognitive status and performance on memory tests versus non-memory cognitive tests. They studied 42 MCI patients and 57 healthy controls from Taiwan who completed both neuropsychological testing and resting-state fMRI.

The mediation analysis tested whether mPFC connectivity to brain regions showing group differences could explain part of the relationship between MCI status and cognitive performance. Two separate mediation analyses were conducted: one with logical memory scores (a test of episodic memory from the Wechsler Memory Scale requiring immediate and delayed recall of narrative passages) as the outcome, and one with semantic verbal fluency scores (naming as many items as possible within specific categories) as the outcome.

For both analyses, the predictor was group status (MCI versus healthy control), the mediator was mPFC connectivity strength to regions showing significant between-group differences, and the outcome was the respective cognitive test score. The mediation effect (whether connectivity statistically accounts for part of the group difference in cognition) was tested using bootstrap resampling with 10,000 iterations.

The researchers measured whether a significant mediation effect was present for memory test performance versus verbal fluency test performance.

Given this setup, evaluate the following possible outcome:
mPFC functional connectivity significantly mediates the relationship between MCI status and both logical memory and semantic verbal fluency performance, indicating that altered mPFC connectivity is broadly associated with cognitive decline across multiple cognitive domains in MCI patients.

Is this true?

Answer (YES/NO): NO